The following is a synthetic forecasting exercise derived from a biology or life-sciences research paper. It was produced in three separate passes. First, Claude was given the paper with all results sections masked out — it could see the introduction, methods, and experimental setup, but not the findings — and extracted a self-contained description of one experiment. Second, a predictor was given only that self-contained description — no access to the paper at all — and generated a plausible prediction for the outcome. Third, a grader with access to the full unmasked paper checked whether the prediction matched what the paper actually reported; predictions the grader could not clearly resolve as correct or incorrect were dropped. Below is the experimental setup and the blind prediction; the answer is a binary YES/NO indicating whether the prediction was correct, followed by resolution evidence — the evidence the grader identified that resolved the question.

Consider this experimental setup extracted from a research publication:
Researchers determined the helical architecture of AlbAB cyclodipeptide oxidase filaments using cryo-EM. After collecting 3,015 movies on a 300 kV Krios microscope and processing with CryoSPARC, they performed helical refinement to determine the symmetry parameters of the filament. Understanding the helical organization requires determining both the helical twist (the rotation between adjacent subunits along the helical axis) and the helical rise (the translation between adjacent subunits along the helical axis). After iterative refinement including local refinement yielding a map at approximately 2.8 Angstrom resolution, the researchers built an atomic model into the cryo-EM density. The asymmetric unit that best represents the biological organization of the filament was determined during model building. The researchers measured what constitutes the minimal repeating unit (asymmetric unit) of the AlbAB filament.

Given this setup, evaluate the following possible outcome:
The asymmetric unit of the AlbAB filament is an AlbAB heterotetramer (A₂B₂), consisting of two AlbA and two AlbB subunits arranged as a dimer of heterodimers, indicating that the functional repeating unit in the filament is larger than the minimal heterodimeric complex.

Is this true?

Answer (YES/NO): NO